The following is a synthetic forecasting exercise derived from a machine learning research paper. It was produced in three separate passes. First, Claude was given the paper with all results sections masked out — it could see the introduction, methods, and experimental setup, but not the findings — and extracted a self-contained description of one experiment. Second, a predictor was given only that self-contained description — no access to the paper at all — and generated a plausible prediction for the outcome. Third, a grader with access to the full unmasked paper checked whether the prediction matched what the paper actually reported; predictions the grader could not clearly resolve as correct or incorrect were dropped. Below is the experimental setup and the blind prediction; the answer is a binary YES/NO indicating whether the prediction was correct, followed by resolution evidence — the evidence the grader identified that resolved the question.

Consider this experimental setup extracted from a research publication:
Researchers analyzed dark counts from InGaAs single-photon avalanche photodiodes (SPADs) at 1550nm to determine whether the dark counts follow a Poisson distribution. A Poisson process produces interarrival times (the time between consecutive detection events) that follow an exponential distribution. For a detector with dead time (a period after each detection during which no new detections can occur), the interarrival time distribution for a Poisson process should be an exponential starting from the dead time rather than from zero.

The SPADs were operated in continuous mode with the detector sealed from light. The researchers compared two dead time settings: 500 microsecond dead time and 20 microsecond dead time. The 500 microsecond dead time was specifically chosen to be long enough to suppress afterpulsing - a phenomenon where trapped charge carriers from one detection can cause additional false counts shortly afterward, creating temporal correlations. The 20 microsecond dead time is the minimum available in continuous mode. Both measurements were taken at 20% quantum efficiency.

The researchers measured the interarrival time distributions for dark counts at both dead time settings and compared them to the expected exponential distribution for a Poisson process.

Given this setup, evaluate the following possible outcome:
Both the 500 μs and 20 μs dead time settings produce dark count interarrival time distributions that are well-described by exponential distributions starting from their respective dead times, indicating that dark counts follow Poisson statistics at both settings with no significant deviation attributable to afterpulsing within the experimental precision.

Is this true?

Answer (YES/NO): NO